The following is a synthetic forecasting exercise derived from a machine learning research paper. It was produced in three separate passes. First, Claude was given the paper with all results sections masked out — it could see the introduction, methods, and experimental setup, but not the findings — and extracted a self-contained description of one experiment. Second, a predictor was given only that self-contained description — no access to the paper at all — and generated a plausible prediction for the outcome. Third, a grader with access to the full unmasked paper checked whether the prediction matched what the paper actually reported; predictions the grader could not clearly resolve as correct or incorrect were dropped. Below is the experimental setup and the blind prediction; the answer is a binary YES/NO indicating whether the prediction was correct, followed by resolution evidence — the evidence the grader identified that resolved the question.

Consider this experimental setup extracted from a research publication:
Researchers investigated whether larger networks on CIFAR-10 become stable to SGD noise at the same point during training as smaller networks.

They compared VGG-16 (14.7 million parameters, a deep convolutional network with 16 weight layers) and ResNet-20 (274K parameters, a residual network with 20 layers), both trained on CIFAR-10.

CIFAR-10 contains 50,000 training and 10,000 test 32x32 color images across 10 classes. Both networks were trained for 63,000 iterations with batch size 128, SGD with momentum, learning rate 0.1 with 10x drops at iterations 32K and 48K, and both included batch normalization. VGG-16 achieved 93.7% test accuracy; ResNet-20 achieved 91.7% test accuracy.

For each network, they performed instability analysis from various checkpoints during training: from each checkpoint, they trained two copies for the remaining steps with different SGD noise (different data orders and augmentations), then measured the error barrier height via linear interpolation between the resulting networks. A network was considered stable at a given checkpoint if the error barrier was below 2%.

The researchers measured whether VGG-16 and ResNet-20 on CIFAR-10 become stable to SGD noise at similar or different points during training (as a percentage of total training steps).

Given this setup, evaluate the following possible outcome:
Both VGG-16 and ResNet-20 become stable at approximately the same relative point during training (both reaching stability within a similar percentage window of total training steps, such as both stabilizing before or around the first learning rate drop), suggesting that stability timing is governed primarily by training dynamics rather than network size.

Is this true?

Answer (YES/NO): YES